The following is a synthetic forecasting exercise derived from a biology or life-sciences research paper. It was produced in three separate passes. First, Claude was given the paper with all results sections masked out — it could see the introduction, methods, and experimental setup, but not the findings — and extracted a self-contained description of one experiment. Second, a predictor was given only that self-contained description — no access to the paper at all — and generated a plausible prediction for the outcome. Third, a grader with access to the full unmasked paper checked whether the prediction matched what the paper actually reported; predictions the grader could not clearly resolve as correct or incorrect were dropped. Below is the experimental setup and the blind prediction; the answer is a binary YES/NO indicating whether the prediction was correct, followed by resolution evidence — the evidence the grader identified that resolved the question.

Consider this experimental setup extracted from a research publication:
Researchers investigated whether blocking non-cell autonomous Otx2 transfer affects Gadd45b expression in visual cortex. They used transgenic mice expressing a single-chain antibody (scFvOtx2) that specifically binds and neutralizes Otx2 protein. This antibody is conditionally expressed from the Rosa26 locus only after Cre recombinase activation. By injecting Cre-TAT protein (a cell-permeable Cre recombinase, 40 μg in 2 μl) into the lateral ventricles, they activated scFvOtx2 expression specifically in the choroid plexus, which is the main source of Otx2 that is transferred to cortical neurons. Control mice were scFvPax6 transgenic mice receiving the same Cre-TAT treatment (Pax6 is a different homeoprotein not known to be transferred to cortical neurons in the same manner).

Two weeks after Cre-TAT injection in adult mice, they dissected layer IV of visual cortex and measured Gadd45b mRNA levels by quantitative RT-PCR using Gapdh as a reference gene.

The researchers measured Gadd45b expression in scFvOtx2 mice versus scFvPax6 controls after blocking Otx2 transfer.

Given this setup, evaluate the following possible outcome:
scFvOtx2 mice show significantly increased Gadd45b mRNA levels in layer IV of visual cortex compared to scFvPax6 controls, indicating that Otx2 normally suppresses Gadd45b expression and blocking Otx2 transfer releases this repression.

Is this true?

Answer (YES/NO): YES